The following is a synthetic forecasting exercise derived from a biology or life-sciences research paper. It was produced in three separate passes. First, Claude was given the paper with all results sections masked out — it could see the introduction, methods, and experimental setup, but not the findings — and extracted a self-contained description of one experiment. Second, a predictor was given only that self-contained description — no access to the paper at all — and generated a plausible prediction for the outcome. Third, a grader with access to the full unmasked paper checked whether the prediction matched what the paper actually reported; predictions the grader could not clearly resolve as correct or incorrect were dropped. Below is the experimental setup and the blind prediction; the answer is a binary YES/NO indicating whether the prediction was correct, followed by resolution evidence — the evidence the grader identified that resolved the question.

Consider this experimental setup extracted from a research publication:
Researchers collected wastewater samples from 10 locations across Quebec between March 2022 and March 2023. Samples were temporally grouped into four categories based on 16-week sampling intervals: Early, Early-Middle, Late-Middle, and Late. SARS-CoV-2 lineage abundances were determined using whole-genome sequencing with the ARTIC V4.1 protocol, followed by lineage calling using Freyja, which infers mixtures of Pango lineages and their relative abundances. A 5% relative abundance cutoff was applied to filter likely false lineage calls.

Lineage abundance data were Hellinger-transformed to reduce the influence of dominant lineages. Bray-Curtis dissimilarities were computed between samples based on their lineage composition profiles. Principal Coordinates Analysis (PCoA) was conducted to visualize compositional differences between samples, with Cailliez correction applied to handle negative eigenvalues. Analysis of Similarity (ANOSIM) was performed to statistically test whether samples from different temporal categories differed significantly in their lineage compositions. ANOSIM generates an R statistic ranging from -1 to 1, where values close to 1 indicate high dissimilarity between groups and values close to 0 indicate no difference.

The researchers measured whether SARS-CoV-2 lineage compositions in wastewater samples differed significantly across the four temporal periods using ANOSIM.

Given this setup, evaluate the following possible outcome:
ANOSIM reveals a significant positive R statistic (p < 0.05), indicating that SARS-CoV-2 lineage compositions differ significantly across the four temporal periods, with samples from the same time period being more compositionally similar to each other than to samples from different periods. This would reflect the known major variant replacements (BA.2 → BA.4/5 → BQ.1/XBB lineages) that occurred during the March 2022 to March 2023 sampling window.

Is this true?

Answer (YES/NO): YES